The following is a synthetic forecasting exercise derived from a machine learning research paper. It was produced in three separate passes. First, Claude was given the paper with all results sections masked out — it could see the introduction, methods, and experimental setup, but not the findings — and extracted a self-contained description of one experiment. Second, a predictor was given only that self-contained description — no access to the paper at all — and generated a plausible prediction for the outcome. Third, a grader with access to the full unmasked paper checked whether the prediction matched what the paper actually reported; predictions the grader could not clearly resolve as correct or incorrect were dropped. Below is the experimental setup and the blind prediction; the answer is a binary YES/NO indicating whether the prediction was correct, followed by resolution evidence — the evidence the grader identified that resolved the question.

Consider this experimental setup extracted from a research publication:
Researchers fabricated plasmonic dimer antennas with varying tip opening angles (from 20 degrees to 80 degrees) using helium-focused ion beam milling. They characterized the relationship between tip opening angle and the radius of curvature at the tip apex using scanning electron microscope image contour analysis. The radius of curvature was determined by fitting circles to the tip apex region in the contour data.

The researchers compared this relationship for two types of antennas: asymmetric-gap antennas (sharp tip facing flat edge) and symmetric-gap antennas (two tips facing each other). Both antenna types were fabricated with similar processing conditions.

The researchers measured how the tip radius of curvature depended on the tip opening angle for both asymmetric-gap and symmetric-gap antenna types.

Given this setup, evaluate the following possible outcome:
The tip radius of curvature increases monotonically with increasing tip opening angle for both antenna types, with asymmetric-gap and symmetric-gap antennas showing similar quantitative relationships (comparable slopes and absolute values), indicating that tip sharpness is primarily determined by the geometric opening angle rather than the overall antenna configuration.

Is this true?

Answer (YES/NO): NO